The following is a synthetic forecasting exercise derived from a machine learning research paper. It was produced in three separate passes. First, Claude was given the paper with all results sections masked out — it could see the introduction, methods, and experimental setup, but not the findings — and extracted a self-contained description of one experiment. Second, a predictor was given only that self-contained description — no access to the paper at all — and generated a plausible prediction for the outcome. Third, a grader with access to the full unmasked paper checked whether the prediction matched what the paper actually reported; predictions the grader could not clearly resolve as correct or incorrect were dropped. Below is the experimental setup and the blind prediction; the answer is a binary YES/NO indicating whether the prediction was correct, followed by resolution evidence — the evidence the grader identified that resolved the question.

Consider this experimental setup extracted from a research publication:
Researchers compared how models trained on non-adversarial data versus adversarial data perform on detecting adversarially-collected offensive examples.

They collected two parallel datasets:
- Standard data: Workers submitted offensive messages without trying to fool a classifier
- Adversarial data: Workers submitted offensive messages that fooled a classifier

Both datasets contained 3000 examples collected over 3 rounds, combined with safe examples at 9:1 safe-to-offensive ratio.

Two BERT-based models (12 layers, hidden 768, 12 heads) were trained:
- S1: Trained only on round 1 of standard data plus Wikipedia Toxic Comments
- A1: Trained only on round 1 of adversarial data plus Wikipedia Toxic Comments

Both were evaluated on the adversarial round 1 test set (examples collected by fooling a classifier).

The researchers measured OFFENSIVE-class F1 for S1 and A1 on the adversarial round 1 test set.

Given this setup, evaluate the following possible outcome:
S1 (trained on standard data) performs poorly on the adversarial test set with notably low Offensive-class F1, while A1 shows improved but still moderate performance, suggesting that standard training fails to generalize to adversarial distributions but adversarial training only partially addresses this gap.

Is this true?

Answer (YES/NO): NO